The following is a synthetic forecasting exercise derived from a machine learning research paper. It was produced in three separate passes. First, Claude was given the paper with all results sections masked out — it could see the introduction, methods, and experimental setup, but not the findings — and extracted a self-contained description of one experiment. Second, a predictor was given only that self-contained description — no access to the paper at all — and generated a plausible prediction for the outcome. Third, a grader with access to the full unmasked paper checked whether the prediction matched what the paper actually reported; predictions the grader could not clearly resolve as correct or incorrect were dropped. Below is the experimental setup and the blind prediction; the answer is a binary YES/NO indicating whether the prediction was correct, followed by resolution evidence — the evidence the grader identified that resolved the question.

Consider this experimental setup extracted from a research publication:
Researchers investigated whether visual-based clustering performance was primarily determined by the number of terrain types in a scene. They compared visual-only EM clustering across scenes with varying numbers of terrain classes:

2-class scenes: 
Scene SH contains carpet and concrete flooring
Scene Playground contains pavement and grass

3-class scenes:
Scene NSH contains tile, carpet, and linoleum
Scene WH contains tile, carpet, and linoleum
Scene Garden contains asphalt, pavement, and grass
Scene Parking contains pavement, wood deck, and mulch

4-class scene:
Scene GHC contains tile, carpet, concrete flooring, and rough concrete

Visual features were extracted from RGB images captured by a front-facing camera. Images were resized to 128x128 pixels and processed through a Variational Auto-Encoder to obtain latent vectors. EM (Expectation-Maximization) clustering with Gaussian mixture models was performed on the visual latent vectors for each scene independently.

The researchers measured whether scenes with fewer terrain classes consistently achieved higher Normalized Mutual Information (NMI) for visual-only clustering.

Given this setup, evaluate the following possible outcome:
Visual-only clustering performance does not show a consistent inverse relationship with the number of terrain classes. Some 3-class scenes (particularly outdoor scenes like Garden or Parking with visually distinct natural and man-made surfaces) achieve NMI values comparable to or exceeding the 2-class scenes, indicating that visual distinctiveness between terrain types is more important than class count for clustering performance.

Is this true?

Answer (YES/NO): YES